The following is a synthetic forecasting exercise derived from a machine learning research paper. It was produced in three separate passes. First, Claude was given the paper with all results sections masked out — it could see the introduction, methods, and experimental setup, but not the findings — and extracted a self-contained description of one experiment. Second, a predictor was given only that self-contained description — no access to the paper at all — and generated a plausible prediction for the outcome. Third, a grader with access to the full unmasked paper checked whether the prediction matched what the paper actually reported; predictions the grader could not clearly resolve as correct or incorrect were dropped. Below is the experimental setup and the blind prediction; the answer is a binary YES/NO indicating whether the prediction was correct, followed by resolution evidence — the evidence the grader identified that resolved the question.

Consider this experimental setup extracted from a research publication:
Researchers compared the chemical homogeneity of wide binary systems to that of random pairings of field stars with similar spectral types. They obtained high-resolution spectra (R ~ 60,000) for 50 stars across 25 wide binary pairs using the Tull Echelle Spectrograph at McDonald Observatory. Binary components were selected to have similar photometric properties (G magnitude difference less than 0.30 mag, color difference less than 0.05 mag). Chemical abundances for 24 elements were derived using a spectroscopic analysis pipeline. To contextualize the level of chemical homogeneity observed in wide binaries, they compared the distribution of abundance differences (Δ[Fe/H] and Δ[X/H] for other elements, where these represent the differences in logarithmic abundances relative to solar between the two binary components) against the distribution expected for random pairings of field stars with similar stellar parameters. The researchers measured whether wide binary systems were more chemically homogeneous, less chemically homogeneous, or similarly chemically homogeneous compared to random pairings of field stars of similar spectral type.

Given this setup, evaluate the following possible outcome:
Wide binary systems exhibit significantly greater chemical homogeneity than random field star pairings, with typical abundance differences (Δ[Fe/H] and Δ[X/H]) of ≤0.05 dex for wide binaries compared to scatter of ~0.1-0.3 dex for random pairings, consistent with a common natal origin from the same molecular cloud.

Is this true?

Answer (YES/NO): YES